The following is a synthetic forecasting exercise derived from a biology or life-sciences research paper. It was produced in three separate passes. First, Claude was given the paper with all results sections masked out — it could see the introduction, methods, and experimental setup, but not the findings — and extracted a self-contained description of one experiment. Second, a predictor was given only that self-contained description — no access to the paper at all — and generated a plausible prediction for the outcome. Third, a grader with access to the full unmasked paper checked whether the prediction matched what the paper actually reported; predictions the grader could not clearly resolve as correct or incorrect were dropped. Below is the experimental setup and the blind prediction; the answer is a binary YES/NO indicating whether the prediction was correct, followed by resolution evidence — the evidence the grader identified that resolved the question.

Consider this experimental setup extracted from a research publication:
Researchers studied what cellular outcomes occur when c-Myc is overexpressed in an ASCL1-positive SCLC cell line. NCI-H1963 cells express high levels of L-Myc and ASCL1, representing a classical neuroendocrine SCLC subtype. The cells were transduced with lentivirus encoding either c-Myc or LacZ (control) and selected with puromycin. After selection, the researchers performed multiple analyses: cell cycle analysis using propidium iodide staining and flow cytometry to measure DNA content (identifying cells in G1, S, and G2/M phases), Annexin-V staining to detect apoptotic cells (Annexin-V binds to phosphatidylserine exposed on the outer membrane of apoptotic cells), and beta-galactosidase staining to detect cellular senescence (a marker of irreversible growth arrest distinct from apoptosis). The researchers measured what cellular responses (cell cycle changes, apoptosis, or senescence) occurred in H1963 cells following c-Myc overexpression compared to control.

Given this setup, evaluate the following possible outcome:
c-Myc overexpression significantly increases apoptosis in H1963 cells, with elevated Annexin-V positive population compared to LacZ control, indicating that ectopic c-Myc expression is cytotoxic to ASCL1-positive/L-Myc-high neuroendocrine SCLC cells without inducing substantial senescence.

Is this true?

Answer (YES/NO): YES